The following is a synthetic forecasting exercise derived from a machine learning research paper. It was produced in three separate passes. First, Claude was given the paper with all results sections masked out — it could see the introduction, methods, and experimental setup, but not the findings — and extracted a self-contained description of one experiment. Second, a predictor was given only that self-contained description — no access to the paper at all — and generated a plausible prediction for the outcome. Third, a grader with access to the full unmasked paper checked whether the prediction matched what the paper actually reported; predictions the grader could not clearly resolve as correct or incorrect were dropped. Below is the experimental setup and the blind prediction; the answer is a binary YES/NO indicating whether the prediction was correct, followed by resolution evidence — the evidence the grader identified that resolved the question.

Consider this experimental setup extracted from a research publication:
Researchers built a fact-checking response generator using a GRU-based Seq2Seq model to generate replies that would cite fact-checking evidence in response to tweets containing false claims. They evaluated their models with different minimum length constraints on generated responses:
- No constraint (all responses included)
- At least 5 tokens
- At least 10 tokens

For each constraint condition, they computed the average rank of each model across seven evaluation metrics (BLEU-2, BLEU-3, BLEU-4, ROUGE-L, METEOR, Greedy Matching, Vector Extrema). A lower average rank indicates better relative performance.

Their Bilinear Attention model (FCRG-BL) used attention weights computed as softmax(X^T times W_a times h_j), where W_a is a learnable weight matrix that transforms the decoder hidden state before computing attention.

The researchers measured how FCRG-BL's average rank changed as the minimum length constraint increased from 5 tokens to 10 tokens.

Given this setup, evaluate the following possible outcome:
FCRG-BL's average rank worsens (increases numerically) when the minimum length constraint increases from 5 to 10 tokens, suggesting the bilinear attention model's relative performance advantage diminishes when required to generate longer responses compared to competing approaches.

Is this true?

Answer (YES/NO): NO